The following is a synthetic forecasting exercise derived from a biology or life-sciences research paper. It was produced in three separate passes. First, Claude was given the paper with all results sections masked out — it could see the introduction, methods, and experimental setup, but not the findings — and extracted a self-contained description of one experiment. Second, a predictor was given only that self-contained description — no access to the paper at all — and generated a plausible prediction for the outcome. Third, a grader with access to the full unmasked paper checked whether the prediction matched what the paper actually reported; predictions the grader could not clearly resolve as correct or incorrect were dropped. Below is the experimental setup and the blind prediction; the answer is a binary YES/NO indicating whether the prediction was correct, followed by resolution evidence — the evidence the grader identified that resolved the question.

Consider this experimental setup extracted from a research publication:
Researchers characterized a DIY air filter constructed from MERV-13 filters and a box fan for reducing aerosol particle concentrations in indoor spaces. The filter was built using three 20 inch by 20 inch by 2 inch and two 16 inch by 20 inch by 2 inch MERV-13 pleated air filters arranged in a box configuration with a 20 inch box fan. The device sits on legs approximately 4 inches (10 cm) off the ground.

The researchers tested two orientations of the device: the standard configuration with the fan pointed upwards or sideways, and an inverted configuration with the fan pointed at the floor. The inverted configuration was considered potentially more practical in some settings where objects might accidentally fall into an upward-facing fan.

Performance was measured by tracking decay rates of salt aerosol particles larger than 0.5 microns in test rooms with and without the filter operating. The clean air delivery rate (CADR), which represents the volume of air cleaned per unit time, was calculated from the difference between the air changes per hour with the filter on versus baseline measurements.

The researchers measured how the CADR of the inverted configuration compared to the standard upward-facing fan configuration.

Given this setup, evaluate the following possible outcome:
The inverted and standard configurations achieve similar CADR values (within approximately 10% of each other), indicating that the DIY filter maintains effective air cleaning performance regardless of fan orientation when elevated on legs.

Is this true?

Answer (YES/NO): NO